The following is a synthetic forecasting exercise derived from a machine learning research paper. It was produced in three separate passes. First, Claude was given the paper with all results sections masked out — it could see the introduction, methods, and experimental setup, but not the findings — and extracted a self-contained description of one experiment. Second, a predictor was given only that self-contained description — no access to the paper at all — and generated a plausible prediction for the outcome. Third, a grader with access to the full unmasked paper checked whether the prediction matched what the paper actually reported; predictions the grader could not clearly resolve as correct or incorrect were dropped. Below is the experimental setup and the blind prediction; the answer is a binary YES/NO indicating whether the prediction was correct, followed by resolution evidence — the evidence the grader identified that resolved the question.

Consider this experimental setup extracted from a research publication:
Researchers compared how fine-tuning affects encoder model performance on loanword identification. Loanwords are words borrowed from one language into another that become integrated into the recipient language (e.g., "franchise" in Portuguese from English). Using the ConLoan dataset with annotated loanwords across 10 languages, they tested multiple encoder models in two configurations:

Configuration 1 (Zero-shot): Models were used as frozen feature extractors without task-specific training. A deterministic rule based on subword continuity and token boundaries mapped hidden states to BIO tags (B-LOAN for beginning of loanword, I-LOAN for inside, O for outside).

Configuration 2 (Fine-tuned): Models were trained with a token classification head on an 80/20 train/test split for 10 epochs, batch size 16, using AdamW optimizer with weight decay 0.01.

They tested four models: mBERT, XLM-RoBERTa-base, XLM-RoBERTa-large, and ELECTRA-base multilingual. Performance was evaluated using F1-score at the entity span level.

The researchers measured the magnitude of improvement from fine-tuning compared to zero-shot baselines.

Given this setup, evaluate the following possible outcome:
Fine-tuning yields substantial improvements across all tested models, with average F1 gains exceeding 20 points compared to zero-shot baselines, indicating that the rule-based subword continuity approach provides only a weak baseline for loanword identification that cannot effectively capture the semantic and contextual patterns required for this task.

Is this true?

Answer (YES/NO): YES